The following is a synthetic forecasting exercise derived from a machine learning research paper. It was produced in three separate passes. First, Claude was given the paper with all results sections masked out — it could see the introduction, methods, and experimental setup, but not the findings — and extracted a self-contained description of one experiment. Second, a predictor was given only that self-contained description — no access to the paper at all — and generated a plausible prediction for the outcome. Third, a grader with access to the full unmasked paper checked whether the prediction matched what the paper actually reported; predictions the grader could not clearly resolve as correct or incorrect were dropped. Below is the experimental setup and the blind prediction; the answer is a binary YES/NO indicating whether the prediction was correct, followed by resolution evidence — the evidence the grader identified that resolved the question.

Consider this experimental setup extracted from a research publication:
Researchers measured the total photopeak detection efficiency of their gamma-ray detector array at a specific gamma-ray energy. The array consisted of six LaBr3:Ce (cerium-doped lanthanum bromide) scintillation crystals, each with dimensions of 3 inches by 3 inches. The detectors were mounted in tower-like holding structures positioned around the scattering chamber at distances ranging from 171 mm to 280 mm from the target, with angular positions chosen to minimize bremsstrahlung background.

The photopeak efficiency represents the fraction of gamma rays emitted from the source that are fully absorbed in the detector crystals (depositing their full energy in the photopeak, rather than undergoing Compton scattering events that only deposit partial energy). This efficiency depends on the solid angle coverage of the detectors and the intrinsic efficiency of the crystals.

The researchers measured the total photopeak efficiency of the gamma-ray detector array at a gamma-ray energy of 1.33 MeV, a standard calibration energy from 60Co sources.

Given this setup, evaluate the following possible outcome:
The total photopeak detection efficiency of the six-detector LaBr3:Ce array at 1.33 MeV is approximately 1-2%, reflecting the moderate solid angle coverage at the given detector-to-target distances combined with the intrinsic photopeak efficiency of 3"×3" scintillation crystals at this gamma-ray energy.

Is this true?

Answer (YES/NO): NO